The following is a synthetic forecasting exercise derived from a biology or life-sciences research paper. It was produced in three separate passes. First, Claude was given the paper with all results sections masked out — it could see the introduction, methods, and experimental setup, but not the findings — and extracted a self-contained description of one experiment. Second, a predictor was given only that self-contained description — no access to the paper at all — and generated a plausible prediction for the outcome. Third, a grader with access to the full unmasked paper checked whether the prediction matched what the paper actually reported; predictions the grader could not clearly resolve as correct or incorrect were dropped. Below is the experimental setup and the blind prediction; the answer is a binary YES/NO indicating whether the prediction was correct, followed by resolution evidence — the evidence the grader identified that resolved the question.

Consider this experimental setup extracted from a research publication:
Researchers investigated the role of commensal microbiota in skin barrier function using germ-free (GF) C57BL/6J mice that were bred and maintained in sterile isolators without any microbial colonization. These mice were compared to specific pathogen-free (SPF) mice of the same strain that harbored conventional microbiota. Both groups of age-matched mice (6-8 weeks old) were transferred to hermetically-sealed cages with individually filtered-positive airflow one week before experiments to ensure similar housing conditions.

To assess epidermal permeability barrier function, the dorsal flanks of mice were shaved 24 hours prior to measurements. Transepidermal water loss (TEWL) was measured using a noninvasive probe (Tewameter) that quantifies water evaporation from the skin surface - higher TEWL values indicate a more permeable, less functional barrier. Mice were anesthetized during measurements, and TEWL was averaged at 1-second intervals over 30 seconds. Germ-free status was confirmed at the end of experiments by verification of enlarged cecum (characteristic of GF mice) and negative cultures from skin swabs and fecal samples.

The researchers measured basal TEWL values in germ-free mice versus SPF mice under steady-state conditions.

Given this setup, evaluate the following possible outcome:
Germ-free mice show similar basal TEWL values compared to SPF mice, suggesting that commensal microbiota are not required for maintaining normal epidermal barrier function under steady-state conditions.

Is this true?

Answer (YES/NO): NO